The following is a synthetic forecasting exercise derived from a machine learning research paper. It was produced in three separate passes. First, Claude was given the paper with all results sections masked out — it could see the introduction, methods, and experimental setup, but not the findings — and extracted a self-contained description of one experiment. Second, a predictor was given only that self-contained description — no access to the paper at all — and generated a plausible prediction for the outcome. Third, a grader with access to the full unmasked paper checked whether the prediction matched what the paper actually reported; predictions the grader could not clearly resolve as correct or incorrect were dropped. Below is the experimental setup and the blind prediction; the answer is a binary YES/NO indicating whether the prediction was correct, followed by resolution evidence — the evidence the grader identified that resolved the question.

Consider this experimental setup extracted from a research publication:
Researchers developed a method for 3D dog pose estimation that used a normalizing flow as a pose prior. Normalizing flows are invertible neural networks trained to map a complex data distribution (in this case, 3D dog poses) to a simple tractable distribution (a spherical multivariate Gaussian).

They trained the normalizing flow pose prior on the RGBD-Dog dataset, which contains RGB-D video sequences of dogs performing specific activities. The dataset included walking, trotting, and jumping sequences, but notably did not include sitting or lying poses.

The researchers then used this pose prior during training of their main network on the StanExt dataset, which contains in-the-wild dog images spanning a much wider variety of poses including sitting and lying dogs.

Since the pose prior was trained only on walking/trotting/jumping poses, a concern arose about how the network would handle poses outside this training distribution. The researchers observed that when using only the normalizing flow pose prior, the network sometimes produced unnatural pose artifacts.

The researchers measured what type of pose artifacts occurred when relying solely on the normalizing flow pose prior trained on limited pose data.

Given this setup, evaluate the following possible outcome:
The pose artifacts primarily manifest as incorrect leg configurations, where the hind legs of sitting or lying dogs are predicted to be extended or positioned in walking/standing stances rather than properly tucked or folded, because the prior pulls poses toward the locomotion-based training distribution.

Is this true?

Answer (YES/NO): NO